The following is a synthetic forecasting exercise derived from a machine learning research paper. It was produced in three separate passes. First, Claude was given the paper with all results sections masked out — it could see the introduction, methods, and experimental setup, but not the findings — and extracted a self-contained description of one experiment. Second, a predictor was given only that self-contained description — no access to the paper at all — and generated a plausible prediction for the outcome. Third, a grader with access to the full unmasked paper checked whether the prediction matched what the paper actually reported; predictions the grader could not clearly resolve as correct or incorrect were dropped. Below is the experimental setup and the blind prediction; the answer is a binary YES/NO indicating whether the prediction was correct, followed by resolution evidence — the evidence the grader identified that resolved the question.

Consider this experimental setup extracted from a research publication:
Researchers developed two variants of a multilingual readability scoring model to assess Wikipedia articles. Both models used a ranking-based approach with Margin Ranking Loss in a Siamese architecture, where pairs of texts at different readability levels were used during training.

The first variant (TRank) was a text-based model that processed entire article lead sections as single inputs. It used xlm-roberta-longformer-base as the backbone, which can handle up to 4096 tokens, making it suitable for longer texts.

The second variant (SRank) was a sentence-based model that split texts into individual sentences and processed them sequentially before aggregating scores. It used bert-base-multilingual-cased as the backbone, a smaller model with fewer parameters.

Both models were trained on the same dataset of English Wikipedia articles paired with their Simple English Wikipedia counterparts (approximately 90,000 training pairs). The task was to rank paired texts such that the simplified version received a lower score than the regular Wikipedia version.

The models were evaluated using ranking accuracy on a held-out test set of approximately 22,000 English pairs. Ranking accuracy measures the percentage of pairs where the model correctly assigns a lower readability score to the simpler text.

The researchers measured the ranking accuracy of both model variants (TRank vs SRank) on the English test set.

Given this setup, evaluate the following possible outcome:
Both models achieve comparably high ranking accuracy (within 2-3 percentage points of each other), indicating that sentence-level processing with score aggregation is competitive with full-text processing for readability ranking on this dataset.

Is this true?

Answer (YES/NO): YES